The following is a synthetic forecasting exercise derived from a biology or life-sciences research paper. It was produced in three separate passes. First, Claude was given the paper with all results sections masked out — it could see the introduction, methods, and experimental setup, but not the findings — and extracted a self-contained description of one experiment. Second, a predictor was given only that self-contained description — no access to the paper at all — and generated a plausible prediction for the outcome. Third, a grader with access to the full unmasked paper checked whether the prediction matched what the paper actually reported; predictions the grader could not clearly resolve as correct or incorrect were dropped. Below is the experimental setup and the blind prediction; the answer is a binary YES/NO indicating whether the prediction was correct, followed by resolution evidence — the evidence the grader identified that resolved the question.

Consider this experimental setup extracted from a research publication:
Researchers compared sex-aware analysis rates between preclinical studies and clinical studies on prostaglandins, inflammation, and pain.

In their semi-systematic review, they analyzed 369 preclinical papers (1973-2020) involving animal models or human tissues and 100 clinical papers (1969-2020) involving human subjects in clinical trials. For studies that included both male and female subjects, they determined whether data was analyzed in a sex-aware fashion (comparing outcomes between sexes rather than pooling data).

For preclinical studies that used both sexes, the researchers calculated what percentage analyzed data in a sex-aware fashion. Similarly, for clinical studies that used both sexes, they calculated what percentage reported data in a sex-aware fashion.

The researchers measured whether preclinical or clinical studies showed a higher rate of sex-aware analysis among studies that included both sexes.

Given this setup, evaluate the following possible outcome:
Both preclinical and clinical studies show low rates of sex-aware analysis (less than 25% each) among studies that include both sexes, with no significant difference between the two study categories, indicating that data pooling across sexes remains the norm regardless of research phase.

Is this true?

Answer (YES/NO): NO